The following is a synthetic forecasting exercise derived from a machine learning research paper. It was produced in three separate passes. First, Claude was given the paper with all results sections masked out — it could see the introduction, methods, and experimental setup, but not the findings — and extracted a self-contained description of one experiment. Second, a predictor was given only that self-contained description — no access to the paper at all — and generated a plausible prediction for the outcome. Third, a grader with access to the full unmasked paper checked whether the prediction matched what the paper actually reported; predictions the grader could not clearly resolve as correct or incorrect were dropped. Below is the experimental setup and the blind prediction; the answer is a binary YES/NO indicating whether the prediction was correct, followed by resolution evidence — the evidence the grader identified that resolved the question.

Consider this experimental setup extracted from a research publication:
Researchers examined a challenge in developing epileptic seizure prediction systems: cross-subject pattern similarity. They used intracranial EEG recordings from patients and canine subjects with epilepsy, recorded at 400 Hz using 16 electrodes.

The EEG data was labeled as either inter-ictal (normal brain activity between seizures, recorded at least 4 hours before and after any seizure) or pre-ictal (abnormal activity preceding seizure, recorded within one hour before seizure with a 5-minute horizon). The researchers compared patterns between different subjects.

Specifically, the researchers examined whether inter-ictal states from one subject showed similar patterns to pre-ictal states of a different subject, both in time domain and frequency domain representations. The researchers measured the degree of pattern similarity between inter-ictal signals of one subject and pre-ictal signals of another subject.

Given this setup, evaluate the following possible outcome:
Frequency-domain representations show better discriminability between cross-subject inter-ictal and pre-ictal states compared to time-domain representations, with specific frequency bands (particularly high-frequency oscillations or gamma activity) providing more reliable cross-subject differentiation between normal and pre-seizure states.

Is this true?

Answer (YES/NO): NO